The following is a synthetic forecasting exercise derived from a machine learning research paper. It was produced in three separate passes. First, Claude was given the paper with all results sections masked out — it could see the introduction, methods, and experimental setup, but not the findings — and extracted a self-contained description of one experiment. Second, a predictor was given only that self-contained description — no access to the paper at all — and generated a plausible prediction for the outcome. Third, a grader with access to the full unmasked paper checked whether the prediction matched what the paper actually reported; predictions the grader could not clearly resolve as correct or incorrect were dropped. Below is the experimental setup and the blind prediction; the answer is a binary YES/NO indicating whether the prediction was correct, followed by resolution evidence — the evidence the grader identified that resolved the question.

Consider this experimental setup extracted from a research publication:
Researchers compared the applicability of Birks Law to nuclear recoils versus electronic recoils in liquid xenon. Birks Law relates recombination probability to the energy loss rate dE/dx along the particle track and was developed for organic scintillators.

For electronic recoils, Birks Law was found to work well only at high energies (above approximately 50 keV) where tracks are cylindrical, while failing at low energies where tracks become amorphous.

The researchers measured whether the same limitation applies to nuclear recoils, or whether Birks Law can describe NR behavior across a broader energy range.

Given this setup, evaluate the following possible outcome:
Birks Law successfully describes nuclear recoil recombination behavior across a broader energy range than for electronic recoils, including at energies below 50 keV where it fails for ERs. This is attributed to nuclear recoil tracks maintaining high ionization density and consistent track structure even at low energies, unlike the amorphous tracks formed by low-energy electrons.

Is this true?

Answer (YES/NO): YES